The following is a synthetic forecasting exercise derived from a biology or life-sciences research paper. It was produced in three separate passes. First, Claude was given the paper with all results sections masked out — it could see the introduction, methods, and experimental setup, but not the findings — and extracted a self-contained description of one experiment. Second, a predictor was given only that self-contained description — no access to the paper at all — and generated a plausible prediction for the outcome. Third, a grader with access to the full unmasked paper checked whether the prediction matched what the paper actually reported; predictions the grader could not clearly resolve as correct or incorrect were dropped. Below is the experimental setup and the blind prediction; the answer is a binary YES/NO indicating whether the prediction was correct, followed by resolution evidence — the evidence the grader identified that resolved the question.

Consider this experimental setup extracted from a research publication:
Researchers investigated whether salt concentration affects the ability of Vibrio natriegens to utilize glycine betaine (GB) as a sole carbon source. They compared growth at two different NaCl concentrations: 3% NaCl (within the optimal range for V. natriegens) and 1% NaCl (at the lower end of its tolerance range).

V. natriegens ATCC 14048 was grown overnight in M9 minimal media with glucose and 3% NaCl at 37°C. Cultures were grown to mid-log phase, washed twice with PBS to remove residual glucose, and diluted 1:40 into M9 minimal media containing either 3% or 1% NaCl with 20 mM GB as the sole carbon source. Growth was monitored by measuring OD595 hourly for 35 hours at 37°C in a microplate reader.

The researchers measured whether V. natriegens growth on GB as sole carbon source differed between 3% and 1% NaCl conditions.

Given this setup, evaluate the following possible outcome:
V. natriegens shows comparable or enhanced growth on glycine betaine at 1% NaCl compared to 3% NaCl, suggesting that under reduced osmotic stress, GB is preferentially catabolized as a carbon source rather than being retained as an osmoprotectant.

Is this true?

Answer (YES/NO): NO